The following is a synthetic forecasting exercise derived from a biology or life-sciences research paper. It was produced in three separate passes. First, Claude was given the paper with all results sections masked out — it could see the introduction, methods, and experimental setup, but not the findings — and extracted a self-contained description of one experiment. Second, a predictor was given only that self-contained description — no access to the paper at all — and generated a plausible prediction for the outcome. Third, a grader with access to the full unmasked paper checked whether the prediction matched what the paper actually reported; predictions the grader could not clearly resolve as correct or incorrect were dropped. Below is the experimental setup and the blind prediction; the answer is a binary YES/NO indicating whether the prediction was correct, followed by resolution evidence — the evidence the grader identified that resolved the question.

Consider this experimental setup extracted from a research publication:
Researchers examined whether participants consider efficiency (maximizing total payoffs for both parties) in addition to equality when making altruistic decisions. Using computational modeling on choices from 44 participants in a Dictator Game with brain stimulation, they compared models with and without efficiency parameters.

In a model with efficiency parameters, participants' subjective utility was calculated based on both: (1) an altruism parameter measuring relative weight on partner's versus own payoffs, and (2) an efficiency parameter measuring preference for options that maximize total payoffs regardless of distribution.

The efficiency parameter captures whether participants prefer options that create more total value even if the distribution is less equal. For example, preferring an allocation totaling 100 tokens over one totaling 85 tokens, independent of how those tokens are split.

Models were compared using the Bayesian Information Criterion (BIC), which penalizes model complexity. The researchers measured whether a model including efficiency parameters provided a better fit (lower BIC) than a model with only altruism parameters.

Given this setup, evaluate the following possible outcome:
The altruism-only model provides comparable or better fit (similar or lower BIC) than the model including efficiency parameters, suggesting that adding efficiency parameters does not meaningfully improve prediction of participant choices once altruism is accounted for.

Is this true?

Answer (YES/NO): YES